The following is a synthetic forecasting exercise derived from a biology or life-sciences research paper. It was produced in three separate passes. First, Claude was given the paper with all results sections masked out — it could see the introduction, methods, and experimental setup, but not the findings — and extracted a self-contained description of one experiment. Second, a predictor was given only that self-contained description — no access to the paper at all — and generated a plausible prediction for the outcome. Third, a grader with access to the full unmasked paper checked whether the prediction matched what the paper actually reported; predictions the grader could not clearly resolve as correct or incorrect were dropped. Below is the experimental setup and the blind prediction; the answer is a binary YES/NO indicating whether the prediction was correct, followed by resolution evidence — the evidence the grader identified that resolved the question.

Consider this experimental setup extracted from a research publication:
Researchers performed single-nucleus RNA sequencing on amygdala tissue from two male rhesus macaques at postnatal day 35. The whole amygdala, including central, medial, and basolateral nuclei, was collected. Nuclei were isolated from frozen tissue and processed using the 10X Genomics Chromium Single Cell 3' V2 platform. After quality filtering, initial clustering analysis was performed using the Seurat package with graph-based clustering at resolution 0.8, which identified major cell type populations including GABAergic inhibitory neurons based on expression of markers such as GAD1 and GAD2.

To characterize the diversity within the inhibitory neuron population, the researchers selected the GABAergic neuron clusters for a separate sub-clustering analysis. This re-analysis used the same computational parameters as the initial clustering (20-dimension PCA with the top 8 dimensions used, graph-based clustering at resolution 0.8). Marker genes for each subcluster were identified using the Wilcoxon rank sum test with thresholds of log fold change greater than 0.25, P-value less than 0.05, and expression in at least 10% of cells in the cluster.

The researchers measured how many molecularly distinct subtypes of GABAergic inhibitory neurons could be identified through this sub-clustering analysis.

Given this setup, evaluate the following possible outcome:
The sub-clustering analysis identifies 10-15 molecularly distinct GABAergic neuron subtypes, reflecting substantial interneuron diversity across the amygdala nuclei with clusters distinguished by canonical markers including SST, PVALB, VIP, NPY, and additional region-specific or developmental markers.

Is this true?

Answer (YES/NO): NO